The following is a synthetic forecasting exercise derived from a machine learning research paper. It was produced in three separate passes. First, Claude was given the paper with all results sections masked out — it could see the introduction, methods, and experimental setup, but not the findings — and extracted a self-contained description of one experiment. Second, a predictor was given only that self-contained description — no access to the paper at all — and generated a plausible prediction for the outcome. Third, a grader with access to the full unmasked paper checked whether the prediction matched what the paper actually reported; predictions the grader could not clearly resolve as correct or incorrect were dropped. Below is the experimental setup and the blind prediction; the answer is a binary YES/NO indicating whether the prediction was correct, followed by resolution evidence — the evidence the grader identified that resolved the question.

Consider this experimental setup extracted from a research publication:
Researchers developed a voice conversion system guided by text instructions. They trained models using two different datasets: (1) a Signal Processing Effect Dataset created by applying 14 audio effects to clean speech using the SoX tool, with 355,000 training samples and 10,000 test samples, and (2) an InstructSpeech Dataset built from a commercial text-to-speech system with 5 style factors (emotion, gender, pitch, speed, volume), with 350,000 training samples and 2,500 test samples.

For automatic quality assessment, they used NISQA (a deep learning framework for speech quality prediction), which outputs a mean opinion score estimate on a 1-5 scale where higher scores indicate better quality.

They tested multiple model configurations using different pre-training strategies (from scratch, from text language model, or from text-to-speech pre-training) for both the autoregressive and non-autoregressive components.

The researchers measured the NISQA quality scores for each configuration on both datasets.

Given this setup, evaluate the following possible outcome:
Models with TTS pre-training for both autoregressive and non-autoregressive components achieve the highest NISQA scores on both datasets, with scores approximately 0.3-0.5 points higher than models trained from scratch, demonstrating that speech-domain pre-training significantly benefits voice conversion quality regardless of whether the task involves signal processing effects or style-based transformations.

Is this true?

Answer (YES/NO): NO